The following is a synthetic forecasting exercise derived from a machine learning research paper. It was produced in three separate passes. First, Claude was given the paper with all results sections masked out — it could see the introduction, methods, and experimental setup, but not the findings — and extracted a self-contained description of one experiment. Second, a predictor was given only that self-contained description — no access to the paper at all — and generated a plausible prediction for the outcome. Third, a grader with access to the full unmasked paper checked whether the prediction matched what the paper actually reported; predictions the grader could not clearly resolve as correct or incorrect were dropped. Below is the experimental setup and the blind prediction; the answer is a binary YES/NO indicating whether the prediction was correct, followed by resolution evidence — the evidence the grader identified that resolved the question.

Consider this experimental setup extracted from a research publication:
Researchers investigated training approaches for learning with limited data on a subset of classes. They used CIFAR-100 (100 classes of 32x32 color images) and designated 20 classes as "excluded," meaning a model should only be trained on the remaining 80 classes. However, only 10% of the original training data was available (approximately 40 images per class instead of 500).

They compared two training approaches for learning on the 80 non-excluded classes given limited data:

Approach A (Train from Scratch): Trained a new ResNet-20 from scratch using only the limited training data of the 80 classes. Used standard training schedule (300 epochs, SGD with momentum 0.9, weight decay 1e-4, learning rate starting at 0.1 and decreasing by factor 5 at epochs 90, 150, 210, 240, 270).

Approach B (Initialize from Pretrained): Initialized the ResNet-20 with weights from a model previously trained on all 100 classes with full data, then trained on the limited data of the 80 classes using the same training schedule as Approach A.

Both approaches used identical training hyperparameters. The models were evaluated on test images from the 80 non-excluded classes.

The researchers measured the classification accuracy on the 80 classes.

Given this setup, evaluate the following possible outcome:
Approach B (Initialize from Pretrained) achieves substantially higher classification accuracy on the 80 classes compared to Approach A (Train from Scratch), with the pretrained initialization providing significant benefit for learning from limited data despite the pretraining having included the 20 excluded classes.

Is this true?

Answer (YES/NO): YES